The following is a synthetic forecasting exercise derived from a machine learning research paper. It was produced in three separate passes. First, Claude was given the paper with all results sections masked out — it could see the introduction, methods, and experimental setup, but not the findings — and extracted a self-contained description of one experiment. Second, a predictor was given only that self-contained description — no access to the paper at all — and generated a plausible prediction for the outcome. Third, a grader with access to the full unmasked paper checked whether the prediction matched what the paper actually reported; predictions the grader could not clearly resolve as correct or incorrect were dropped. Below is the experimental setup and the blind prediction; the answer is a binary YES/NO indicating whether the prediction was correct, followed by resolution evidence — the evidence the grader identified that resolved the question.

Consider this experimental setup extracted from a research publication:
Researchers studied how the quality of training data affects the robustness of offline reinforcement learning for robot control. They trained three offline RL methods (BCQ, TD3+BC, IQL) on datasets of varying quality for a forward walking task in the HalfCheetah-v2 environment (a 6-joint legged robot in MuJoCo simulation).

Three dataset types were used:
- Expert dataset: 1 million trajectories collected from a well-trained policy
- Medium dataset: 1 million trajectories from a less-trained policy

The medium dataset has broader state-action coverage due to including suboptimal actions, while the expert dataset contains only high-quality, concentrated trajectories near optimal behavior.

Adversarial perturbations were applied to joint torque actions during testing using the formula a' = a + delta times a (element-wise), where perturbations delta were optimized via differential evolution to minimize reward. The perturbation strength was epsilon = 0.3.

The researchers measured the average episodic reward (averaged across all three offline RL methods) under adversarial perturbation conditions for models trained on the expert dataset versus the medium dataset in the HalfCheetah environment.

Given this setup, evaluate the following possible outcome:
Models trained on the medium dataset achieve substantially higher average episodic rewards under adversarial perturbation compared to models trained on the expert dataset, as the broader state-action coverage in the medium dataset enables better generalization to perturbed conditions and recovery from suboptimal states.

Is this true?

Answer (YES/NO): YES